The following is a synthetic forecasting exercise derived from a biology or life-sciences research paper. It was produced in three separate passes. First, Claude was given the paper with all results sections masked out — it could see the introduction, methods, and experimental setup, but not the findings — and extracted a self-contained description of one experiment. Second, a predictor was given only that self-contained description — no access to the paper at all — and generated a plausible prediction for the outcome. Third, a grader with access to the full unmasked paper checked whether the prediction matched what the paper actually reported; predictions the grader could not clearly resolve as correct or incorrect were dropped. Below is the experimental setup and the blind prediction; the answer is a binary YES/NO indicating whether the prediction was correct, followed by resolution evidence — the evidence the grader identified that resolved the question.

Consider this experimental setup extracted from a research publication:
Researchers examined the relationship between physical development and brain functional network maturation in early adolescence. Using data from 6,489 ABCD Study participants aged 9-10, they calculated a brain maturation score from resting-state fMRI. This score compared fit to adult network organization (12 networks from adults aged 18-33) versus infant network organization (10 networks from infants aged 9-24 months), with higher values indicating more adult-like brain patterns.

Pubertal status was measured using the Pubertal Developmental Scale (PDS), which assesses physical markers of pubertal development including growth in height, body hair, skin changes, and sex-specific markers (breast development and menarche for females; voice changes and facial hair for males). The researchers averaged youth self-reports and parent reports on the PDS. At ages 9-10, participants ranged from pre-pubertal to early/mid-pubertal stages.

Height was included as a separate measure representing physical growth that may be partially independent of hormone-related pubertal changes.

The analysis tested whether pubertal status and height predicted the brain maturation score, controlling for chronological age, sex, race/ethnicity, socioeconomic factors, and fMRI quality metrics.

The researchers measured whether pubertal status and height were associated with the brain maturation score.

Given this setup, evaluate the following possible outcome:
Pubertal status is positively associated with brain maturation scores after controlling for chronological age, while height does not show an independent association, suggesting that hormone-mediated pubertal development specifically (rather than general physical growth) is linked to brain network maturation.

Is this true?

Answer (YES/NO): NO